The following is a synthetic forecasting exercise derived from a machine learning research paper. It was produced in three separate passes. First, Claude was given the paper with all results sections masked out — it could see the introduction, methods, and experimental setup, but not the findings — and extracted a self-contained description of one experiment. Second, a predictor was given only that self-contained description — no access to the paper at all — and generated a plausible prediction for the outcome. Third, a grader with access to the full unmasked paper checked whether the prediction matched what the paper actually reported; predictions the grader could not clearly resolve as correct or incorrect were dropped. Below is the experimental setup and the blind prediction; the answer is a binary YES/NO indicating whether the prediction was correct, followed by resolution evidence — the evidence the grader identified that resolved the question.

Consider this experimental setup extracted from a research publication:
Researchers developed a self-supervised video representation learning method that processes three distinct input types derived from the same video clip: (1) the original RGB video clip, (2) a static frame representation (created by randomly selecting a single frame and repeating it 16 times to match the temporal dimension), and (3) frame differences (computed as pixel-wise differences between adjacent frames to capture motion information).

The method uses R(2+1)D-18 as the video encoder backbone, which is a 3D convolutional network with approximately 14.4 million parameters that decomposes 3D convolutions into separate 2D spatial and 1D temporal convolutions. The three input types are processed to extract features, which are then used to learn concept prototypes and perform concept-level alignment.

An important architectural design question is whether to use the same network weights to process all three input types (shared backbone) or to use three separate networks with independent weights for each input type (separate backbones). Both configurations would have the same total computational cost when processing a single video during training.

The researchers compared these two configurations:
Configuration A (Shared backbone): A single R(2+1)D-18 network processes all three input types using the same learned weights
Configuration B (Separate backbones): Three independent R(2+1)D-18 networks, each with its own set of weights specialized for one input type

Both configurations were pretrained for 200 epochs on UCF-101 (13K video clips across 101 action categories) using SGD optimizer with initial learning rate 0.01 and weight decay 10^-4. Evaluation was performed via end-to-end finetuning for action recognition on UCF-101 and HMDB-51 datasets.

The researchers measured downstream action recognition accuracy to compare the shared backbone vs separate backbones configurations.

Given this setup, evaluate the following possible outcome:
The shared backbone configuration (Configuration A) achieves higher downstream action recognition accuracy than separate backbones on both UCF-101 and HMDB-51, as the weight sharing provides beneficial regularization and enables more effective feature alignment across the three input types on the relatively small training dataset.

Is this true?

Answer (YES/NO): NO